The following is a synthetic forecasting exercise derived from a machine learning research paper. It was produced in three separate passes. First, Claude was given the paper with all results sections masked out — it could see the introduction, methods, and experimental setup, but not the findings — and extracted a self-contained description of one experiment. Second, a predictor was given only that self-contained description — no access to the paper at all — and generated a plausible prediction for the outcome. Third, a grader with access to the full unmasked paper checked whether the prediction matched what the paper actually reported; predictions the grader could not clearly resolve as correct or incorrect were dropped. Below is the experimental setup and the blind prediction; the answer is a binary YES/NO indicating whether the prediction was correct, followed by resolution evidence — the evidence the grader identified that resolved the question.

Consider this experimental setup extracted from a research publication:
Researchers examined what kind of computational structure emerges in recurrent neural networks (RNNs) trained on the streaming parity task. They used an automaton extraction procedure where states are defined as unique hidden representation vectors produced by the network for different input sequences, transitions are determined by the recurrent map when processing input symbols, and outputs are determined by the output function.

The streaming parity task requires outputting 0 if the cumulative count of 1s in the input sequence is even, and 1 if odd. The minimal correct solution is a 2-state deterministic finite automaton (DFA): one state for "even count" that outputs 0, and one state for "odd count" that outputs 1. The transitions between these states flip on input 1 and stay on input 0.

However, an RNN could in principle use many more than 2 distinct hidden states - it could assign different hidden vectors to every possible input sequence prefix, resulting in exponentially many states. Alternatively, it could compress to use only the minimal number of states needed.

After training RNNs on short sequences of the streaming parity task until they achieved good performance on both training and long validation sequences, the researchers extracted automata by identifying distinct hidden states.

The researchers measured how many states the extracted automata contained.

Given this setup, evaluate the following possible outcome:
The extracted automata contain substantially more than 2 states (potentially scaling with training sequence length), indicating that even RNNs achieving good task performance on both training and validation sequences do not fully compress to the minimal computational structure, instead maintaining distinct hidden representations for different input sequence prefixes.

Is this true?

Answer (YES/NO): YES